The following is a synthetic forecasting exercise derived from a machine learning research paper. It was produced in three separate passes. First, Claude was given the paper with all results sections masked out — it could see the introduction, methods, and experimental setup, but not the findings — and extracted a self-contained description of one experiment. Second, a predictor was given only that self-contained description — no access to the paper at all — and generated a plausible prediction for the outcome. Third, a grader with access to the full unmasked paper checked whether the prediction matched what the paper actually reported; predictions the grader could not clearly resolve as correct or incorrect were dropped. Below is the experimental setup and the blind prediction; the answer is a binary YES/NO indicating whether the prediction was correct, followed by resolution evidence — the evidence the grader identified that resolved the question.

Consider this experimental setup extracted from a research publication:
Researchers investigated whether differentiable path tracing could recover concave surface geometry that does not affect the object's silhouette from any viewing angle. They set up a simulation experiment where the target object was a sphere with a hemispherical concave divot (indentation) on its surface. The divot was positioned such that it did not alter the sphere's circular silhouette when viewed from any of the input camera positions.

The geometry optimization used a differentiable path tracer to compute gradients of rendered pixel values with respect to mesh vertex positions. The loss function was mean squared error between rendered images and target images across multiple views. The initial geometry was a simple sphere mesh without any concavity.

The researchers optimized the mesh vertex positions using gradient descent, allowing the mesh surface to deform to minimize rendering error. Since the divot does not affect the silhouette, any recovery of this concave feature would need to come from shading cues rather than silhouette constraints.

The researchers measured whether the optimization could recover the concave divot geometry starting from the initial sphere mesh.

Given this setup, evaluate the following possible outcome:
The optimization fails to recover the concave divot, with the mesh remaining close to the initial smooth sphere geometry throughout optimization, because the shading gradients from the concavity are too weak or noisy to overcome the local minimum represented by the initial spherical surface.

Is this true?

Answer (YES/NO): NO